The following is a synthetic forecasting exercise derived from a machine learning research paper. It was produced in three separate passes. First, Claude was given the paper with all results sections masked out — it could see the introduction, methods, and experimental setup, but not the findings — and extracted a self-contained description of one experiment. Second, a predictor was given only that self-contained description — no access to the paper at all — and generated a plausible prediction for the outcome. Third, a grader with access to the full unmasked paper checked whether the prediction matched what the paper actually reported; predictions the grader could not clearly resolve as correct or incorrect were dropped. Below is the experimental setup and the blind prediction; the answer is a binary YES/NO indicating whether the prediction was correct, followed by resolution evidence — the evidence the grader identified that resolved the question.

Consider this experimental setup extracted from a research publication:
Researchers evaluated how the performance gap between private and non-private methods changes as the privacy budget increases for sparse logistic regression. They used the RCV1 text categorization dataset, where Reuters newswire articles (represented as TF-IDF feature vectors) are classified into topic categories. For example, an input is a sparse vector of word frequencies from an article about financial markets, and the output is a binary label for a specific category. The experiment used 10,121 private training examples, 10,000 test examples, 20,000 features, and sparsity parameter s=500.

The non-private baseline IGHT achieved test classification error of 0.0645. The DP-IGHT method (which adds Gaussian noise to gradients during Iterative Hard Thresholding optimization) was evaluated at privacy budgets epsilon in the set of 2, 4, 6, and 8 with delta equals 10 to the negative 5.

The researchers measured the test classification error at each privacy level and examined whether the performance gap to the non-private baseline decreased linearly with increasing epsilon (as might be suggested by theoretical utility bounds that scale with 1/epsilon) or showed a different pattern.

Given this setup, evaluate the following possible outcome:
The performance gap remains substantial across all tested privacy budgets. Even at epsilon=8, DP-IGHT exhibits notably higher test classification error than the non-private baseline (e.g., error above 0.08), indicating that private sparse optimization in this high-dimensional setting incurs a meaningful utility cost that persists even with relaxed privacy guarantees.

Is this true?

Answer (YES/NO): YES